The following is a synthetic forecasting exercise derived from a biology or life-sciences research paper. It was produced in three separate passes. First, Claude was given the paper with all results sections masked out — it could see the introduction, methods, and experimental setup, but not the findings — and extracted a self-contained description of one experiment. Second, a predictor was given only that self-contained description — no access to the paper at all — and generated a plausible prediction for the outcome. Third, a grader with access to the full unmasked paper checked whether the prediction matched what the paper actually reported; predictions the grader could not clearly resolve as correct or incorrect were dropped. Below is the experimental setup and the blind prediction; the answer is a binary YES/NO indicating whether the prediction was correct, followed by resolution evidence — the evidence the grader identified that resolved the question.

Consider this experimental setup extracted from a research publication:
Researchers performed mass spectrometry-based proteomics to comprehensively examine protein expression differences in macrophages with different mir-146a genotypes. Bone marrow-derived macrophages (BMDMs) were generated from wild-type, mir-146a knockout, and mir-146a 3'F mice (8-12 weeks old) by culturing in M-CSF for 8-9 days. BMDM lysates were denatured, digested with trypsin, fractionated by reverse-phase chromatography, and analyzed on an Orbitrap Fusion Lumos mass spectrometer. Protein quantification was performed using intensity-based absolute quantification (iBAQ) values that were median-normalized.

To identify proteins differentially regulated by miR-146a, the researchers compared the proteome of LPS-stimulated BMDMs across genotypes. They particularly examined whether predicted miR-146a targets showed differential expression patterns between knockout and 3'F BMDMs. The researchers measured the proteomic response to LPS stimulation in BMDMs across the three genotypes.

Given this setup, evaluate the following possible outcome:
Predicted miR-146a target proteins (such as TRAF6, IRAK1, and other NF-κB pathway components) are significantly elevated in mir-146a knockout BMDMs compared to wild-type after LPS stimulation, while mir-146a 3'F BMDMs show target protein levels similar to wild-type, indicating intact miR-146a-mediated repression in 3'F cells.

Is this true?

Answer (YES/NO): NO